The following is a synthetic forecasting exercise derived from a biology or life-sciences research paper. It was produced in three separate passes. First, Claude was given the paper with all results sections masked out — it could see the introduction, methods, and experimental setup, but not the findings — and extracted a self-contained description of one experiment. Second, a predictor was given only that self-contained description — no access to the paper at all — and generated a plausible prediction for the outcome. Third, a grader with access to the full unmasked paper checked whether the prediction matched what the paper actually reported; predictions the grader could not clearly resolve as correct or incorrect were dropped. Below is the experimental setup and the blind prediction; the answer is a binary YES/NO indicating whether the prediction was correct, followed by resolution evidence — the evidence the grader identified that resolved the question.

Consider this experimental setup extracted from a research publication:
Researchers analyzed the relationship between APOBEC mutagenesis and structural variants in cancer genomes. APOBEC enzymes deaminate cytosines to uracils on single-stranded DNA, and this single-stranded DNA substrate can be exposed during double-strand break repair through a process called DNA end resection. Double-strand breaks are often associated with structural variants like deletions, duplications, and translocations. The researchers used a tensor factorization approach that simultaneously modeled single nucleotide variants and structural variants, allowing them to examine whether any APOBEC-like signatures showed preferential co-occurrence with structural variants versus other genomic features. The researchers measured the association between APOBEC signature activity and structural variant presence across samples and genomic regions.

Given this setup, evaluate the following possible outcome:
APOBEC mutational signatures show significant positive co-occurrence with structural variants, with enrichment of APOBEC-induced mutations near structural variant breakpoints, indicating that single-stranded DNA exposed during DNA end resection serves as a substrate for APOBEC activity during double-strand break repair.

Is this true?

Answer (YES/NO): YES